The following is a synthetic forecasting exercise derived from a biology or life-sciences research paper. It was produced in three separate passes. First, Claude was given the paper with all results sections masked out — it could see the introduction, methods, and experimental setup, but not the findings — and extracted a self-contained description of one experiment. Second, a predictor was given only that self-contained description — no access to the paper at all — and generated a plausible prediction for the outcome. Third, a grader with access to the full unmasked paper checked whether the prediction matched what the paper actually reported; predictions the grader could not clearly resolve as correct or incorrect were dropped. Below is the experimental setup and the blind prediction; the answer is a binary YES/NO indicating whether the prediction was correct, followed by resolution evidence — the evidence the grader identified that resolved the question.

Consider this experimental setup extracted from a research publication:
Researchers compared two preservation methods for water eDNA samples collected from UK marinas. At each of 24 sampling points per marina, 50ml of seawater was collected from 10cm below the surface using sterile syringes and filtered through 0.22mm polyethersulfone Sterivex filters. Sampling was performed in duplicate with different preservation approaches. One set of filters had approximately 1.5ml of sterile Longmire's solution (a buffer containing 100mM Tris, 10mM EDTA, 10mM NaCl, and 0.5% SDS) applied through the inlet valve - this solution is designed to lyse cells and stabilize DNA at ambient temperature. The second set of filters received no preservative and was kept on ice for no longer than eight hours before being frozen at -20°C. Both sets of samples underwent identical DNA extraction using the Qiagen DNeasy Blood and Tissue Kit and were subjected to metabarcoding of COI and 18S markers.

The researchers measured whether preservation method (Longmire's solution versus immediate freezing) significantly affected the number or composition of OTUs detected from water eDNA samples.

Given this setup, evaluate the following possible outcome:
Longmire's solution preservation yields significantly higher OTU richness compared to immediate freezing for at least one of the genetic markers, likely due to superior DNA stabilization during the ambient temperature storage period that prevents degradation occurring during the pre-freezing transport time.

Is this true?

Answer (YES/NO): NO